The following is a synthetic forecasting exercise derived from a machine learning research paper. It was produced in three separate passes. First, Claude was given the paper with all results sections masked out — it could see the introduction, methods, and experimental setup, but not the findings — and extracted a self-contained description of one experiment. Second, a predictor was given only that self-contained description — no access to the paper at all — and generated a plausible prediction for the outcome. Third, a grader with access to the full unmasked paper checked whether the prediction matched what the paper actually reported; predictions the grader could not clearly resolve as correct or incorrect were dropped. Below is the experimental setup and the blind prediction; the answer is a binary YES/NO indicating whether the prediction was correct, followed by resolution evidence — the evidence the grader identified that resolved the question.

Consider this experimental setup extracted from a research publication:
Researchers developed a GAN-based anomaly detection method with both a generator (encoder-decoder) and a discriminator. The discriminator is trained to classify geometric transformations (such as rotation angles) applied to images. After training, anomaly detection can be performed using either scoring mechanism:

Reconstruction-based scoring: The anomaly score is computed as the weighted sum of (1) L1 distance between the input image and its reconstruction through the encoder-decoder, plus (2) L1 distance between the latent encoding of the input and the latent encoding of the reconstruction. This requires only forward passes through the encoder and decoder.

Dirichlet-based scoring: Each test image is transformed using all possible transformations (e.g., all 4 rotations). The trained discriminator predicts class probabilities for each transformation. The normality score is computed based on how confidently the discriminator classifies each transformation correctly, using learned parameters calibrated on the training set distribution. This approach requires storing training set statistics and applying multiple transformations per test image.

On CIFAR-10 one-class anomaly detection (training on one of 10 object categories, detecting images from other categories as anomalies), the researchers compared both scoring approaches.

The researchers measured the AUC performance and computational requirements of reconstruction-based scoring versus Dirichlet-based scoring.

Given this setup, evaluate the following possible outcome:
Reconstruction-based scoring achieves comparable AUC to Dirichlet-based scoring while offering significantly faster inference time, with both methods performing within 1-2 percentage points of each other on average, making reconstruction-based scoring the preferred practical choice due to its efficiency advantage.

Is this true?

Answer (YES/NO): YES